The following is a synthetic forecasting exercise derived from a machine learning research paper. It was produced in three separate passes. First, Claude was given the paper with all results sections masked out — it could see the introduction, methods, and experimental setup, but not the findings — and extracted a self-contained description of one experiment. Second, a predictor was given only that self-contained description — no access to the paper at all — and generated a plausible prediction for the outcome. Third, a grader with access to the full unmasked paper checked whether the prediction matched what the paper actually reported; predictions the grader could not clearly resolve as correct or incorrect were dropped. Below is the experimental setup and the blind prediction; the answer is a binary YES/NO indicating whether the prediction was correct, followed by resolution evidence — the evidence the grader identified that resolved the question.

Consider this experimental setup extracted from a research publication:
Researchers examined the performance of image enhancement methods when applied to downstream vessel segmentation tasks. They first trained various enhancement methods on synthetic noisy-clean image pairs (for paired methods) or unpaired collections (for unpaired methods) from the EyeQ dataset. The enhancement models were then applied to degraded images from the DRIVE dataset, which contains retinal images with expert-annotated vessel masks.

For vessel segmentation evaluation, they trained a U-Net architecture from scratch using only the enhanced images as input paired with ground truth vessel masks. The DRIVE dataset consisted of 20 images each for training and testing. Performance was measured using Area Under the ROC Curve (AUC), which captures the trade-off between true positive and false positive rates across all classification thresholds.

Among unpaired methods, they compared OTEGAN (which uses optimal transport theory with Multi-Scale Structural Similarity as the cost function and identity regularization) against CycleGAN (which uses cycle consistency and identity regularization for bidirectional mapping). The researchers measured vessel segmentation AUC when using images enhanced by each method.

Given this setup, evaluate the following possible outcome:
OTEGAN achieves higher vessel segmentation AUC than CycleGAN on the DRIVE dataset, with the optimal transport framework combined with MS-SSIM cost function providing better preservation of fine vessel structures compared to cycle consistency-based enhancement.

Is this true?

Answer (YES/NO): YES